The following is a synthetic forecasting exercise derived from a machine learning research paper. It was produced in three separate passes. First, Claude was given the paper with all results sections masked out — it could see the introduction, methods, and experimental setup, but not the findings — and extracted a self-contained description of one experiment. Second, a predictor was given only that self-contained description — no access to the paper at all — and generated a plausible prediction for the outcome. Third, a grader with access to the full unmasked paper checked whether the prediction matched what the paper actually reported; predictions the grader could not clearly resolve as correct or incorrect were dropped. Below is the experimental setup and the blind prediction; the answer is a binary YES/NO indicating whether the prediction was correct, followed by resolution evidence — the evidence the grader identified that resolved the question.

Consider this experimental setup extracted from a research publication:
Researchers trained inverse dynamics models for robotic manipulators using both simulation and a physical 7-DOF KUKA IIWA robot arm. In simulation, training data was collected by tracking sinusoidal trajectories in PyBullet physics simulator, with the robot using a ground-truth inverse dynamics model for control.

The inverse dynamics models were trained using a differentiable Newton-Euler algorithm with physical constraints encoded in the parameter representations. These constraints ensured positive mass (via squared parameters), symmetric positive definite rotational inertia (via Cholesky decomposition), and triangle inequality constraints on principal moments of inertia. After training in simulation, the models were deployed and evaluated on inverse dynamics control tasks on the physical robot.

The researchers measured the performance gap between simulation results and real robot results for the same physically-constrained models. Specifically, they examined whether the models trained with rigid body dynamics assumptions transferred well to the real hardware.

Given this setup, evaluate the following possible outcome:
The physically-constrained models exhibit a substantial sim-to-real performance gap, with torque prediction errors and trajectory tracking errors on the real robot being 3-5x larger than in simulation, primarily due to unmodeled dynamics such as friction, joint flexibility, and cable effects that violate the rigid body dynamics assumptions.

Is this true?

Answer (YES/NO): NO